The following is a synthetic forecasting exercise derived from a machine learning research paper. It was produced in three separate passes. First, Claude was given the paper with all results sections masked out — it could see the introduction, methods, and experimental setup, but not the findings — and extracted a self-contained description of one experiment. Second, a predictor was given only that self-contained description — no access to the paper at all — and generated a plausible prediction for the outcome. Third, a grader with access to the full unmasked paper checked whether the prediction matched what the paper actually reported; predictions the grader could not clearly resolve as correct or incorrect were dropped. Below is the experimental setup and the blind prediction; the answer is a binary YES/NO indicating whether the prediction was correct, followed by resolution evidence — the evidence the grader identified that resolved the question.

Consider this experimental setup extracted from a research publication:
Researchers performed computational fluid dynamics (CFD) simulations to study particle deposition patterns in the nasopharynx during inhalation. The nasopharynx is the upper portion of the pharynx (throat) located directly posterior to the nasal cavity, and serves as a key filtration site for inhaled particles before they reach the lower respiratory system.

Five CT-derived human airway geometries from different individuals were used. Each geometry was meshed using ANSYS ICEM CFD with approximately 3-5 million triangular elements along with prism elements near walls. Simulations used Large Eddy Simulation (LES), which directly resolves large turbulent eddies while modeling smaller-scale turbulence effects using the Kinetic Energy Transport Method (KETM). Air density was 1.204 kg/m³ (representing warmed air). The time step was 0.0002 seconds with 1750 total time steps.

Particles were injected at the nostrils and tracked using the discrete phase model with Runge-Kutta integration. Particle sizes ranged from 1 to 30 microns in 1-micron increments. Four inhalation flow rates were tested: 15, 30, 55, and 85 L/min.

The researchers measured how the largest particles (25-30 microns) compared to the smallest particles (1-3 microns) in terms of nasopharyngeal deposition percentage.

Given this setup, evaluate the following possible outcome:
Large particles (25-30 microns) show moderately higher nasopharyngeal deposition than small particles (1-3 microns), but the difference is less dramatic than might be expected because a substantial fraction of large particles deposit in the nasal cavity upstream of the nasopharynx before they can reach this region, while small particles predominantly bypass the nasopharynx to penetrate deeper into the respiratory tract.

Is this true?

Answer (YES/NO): NO